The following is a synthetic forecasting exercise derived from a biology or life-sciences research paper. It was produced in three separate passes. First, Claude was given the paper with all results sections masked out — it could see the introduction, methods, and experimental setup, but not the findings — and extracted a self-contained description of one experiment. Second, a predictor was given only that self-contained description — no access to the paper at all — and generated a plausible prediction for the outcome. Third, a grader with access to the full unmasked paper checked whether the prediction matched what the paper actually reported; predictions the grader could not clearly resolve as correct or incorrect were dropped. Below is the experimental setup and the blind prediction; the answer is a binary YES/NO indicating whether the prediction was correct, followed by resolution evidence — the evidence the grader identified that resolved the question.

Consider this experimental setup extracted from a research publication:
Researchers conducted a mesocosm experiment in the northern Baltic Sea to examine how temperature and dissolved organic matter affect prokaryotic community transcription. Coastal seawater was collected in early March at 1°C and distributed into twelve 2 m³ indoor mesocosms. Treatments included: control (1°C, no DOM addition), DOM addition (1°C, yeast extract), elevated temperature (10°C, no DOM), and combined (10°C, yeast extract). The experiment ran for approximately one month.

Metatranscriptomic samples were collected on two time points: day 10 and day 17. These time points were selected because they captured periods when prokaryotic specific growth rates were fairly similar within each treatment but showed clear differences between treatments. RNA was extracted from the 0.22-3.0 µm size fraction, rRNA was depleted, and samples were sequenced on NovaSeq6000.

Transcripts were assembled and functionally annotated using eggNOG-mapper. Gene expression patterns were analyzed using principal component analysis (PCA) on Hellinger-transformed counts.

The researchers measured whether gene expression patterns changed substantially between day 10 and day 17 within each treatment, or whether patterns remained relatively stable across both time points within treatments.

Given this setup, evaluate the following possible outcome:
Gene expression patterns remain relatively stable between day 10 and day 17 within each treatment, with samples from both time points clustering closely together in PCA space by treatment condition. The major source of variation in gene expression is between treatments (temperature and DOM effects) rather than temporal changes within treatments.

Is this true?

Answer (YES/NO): YES